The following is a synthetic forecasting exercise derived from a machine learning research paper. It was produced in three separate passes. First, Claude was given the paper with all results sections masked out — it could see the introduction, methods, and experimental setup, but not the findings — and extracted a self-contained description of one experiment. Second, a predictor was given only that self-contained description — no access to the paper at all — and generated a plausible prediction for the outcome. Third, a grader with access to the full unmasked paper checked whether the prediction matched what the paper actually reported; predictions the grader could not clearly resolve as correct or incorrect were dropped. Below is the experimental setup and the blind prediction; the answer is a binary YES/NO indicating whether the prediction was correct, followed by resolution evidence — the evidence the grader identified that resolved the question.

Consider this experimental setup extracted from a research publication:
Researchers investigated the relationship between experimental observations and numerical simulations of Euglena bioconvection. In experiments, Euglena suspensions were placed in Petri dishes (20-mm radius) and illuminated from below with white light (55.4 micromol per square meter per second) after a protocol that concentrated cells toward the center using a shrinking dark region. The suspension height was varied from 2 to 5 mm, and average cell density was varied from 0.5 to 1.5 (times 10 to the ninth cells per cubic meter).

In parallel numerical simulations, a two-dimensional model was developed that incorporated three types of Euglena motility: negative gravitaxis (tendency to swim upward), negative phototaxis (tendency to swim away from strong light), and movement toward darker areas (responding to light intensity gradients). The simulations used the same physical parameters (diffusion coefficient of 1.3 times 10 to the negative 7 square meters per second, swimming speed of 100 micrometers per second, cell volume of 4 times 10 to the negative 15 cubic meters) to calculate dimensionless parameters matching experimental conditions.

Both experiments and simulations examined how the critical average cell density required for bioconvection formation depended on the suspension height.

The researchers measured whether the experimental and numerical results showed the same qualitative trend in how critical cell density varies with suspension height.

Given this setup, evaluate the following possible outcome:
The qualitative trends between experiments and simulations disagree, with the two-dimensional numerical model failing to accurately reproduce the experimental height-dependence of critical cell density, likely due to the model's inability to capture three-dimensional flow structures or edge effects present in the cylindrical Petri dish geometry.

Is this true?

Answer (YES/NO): YES